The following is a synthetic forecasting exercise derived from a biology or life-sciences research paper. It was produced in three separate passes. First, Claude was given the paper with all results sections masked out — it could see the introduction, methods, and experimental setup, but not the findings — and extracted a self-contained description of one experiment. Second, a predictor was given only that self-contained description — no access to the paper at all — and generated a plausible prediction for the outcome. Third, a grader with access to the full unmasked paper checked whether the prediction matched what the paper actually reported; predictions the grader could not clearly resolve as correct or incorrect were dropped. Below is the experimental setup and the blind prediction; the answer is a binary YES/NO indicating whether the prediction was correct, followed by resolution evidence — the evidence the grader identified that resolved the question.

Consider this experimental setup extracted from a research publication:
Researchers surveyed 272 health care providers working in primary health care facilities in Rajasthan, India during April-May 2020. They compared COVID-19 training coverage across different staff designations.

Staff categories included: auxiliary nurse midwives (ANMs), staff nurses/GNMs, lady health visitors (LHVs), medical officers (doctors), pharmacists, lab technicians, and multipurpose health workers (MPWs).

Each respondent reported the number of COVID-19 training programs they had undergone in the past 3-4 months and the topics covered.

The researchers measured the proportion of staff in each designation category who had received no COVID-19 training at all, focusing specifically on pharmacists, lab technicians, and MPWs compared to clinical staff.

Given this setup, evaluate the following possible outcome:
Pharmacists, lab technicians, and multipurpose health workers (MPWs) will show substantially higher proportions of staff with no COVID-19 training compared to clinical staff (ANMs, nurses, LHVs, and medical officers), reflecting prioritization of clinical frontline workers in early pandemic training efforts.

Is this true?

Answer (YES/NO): YES